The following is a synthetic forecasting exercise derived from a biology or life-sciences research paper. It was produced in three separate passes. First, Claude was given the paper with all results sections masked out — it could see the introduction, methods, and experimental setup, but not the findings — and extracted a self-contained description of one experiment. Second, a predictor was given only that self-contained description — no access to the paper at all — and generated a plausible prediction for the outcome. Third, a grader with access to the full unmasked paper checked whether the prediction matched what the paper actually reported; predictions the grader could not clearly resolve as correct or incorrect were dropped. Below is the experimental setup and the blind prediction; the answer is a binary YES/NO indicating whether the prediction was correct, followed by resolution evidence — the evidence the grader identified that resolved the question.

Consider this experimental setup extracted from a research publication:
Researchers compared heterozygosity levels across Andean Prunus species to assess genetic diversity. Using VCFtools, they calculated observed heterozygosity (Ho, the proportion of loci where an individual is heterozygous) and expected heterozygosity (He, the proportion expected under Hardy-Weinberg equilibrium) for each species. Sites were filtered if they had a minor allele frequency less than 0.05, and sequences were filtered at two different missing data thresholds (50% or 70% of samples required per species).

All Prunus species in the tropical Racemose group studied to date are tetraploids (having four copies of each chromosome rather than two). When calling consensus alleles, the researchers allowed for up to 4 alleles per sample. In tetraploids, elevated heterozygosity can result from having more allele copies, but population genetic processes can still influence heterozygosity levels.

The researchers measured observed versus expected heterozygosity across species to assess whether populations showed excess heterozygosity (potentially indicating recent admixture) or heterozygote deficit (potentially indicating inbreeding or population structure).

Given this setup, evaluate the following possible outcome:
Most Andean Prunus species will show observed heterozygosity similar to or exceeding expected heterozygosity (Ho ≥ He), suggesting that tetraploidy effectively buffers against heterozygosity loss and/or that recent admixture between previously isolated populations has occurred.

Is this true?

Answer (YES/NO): NO